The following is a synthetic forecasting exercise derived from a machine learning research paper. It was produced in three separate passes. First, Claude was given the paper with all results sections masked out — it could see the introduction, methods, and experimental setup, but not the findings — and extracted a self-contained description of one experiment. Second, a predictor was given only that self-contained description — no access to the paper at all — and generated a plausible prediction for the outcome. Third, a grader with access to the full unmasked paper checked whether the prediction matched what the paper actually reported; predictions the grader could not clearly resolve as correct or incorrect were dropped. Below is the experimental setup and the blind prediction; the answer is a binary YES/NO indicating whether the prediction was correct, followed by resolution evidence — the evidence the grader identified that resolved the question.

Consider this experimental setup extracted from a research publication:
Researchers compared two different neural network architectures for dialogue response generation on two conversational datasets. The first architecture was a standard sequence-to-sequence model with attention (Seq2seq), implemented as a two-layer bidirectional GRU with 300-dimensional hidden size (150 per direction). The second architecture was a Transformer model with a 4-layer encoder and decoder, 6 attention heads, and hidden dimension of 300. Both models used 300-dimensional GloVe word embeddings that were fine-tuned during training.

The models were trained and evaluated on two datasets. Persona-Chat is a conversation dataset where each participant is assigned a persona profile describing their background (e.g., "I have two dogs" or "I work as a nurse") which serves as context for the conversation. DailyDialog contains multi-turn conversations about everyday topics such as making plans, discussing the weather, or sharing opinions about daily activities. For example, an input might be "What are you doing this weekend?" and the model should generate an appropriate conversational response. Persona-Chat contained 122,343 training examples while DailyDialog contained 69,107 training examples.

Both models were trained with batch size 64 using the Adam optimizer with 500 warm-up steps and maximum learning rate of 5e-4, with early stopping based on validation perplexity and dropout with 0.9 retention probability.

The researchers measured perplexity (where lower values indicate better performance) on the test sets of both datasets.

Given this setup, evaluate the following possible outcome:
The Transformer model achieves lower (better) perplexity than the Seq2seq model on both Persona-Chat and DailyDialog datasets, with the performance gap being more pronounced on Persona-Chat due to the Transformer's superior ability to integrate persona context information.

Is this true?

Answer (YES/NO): NO